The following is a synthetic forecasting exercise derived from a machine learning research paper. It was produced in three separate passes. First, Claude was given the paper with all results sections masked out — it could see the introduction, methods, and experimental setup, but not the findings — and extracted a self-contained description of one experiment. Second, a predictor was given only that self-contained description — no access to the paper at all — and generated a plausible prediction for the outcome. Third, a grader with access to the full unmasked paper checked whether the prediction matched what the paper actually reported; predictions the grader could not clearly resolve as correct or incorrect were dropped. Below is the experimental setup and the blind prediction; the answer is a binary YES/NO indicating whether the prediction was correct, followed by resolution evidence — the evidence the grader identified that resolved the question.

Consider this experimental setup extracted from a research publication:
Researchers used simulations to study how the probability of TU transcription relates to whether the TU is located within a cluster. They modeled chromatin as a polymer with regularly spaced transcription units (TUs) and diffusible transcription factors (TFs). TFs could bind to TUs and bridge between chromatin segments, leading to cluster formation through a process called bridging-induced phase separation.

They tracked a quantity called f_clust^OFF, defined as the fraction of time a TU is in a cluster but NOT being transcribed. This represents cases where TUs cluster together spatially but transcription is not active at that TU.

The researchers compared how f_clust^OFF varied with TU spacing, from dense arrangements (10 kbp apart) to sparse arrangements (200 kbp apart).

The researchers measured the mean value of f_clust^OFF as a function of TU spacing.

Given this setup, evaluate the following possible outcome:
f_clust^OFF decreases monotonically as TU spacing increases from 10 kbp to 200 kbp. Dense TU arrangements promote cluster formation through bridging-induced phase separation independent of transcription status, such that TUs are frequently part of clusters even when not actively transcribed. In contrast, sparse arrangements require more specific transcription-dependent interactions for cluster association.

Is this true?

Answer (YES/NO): YES